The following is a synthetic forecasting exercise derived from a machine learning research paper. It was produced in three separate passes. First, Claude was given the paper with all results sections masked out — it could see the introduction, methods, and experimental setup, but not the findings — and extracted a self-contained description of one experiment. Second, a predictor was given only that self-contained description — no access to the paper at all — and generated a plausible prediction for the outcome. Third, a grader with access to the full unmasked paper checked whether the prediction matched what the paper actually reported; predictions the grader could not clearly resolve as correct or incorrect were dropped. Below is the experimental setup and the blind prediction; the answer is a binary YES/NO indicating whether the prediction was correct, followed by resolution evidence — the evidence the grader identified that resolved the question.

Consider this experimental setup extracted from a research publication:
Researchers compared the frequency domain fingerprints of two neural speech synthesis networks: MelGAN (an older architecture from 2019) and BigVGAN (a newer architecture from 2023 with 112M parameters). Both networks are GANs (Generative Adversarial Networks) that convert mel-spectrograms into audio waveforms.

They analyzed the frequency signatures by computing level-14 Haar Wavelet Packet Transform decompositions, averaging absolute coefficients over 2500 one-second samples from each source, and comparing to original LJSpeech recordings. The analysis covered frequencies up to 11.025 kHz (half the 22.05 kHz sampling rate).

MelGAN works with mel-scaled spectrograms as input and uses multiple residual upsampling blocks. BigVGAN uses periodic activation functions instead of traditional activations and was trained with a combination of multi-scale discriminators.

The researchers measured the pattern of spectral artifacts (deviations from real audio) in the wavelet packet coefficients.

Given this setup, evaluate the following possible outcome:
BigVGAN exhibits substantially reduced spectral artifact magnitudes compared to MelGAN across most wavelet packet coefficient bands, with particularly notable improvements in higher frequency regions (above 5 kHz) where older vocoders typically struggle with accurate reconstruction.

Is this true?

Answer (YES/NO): NO